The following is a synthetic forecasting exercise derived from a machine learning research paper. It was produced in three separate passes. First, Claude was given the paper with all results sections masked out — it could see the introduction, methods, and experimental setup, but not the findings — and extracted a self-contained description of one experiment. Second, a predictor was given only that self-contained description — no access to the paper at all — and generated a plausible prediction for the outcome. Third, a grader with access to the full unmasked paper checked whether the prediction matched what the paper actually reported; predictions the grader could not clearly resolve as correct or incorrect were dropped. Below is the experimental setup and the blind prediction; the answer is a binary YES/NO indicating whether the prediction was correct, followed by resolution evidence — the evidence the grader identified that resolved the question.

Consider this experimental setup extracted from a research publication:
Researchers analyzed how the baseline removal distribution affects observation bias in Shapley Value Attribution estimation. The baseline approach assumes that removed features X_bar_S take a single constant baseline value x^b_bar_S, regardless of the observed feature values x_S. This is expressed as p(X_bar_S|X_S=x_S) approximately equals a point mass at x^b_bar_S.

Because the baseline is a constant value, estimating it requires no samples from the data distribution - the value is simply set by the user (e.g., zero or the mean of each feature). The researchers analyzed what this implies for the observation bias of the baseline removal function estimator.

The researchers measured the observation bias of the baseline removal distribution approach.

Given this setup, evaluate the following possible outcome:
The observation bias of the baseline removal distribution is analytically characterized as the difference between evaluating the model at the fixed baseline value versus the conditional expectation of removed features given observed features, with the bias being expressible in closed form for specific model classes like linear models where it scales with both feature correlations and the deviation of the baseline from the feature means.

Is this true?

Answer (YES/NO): NO